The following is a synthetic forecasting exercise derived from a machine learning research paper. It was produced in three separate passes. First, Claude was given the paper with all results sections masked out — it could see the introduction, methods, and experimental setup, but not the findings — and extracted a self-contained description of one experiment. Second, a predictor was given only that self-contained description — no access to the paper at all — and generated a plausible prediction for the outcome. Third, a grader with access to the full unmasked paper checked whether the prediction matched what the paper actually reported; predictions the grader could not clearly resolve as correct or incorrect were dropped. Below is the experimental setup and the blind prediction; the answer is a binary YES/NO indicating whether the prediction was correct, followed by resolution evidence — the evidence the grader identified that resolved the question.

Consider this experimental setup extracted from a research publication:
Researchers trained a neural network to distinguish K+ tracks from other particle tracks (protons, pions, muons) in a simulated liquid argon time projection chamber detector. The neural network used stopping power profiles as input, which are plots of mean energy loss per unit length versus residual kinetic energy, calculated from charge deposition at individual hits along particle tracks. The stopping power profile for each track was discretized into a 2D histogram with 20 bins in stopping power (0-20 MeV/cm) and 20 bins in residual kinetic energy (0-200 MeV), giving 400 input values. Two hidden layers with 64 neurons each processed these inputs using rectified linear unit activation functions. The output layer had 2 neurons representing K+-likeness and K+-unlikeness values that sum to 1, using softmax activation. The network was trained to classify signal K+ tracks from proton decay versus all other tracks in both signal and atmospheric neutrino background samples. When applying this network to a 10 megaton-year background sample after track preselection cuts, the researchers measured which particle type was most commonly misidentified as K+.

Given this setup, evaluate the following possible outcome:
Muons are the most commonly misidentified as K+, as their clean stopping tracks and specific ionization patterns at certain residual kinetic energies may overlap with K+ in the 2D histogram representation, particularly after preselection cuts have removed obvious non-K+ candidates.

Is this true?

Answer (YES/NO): NO